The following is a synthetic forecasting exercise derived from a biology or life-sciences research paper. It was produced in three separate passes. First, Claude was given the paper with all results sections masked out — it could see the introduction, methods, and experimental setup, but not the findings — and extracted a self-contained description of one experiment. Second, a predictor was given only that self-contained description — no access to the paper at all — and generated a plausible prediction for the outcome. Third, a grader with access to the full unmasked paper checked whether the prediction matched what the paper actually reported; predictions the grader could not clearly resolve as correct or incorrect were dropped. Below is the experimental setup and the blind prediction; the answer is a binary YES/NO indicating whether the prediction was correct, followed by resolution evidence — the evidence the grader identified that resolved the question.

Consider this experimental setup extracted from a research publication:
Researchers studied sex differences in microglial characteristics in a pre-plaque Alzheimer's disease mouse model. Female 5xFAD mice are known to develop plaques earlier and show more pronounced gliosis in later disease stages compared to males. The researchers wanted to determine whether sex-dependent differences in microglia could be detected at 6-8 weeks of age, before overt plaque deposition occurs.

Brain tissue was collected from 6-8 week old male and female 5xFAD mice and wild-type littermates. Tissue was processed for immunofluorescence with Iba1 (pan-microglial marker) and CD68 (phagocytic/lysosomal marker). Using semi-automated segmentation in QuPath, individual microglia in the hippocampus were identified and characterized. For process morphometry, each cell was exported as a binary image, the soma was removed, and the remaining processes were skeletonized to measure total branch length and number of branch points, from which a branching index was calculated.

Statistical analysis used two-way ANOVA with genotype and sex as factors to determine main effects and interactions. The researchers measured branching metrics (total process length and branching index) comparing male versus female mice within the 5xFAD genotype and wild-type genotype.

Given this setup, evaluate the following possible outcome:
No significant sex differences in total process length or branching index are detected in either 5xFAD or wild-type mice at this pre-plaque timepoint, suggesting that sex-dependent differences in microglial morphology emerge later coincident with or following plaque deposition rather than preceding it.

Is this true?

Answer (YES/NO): NO